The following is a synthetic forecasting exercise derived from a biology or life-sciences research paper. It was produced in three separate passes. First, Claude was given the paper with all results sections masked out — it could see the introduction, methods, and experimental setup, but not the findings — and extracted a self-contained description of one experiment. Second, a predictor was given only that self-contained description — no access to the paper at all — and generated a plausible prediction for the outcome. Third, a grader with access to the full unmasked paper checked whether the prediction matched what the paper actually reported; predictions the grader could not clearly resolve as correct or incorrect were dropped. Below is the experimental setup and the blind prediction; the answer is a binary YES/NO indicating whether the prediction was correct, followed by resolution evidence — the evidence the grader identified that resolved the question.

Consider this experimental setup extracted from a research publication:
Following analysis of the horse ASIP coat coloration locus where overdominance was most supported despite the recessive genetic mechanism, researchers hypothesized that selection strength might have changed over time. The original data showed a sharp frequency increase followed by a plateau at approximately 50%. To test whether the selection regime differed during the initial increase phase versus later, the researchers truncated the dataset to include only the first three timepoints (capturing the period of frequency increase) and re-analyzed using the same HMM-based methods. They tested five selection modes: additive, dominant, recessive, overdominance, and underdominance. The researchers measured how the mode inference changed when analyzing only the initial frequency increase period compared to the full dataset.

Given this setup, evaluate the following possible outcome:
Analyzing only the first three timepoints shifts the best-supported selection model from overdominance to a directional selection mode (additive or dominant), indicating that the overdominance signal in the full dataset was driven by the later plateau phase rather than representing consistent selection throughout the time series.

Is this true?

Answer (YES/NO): YES